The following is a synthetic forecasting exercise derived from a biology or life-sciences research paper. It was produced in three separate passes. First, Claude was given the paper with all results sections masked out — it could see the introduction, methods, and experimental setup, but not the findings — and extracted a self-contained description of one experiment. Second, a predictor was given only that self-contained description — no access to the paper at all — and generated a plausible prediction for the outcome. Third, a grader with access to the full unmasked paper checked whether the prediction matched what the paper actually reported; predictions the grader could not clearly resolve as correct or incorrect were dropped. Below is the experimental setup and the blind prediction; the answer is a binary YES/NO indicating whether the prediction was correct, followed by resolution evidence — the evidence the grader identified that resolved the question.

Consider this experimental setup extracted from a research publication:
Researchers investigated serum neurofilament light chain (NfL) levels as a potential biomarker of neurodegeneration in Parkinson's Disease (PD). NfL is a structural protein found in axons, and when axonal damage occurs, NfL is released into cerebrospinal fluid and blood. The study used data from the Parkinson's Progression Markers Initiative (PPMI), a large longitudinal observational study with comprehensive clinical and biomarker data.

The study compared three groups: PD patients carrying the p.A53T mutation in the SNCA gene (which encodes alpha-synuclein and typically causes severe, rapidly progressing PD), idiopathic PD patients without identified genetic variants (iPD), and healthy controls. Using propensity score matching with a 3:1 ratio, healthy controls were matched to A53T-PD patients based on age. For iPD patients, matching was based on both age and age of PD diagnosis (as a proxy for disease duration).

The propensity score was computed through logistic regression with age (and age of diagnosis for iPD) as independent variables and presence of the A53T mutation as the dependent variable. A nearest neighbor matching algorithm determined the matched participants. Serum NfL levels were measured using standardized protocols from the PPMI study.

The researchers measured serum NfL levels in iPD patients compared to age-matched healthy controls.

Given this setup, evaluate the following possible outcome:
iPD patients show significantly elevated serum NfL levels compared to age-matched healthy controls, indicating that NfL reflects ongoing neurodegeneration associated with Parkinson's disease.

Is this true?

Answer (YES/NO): NO